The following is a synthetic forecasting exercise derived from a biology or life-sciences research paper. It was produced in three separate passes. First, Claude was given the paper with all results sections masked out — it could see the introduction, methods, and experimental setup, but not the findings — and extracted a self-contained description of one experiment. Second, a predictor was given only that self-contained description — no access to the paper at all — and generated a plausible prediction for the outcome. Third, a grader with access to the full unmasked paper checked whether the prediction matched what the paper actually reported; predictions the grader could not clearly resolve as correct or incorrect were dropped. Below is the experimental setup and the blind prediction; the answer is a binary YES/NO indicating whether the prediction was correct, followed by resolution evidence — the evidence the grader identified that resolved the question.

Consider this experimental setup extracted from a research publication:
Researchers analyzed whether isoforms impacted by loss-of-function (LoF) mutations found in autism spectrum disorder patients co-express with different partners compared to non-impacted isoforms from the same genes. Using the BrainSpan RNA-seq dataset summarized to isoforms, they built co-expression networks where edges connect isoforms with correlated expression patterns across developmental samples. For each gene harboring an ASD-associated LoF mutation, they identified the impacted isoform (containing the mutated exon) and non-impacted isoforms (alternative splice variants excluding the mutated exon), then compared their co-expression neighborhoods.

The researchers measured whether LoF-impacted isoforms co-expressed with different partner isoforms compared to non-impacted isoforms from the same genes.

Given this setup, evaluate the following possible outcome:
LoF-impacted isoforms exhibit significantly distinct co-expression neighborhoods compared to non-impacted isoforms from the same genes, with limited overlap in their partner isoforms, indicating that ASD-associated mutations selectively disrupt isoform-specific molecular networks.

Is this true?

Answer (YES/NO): YES